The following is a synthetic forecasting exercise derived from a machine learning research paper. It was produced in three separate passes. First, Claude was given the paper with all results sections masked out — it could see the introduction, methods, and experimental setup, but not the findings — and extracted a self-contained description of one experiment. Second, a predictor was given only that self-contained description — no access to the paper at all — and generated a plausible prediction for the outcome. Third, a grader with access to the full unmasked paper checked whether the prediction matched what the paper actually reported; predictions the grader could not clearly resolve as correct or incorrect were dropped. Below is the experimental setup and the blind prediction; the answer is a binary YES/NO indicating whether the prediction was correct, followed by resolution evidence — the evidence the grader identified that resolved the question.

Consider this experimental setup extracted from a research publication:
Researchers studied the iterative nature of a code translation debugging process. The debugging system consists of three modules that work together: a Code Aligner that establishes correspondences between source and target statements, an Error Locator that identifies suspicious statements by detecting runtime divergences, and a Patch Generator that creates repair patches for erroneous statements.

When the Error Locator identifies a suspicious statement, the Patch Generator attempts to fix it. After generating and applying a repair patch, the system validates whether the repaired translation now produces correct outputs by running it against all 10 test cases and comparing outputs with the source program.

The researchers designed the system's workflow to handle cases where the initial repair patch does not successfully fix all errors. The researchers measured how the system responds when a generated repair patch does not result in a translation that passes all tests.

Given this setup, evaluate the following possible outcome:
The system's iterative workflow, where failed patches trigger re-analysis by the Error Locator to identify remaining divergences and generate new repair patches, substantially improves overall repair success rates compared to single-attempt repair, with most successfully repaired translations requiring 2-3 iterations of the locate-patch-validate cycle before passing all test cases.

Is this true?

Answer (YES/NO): NO